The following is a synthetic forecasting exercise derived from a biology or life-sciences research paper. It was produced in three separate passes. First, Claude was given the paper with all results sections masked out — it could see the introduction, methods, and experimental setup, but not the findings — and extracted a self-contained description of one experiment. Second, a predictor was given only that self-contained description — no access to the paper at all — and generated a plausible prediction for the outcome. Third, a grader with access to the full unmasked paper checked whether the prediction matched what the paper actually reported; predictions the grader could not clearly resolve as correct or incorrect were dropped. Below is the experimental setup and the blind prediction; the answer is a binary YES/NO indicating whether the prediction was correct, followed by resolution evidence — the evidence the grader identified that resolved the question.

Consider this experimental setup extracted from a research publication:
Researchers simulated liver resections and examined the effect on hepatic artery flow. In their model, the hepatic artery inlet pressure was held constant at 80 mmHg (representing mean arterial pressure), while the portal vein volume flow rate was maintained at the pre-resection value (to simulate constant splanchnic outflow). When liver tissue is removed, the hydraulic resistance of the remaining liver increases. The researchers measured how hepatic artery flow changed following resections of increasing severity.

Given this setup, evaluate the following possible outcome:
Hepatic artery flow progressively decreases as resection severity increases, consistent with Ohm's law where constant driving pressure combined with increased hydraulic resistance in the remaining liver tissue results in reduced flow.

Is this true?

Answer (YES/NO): YES